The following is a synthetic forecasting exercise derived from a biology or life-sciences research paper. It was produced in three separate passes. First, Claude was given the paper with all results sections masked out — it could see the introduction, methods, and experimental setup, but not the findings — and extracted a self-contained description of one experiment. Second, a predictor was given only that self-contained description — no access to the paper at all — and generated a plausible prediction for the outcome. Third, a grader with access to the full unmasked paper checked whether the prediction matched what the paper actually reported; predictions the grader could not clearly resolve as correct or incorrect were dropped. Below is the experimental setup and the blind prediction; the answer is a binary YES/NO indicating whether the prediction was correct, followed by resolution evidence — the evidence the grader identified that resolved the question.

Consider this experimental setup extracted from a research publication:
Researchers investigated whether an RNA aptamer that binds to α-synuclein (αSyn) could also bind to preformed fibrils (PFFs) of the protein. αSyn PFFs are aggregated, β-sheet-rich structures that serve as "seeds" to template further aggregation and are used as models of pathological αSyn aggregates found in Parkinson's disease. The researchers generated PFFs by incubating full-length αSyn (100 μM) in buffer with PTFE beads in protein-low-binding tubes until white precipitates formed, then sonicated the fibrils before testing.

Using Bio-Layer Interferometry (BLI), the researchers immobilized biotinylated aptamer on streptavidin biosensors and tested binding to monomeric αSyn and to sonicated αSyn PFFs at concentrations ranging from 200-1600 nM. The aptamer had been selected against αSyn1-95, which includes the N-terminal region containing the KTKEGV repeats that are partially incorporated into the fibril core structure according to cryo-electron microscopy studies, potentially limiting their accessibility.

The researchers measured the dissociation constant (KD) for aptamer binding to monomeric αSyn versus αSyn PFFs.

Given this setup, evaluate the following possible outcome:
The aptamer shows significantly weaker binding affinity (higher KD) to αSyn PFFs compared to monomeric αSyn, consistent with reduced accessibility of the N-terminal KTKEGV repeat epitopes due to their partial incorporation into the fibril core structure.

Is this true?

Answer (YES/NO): YES